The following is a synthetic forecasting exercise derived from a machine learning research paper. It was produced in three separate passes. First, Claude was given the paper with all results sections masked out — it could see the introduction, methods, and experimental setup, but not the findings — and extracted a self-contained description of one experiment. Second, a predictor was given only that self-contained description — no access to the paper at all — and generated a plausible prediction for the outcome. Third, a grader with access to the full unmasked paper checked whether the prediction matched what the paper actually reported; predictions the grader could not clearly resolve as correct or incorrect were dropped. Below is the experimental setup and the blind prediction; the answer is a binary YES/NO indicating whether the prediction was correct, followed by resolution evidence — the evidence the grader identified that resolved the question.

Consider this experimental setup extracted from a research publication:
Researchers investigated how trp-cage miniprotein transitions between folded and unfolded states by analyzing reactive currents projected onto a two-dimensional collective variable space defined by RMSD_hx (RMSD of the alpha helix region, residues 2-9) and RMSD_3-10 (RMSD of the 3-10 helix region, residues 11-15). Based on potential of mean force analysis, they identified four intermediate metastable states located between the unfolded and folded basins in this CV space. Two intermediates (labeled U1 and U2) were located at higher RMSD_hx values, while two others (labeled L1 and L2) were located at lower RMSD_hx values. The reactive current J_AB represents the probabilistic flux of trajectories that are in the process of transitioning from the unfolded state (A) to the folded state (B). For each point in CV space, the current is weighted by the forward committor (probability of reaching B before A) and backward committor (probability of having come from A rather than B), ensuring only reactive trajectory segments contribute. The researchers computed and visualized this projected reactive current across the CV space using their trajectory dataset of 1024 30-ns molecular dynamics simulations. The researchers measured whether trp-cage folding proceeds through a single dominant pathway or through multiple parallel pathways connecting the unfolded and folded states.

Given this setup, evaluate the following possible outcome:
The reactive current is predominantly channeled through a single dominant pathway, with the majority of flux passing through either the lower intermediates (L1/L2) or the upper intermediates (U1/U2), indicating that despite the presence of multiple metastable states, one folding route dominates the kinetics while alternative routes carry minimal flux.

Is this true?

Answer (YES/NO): YES